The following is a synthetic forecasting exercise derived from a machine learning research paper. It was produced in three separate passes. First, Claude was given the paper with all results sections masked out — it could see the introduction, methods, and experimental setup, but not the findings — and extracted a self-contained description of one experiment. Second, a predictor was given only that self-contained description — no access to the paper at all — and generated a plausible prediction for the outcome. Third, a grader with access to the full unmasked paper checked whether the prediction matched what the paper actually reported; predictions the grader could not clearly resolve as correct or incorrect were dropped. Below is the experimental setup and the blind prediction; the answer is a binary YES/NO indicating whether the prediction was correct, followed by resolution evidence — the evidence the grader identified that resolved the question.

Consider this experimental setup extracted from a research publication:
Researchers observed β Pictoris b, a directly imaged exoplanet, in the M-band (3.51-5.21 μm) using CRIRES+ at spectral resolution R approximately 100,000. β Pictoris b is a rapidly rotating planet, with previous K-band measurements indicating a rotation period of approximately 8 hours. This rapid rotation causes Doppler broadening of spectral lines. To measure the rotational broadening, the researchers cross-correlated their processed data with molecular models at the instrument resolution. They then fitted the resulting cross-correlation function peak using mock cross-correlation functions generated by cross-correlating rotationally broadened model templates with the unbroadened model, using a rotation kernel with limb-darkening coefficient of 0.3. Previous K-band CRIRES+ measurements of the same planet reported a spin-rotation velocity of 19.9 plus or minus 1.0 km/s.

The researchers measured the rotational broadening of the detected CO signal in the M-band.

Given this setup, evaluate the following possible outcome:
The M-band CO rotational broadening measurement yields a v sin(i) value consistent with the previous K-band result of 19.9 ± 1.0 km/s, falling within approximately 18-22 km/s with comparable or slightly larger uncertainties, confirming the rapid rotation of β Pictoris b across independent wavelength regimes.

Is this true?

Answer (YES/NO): YES